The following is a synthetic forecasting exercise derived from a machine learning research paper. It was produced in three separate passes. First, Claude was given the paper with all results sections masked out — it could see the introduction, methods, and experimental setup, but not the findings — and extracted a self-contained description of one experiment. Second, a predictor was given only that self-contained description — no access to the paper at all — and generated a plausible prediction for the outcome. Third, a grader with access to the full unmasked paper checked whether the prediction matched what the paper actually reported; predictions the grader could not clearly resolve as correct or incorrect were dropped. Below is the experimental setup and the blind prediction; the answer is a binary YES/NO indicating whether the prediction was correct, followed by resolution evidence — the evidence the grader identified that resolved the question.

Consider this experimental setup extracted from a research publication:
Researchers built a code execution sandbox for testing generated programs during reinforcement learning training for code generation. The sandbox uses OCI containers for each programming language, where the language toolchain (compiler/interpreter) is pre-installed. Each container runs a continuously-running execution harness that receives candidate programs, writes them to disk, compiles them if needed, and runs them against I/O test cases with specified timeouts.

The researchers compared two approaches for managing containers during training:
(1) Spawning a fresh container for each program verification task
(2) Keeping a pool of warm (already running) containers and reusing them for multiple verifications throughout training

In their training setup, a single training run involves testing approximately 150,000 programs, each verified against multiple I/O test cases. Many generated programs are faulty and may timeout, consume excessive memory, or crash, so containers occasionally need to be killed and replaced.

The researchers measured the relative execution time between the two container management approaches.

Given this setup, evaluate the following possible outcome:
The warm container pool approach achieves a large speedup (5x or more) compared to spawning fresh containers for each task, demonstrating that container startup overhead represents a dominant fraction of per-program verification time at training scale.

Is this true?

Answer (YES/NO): YES